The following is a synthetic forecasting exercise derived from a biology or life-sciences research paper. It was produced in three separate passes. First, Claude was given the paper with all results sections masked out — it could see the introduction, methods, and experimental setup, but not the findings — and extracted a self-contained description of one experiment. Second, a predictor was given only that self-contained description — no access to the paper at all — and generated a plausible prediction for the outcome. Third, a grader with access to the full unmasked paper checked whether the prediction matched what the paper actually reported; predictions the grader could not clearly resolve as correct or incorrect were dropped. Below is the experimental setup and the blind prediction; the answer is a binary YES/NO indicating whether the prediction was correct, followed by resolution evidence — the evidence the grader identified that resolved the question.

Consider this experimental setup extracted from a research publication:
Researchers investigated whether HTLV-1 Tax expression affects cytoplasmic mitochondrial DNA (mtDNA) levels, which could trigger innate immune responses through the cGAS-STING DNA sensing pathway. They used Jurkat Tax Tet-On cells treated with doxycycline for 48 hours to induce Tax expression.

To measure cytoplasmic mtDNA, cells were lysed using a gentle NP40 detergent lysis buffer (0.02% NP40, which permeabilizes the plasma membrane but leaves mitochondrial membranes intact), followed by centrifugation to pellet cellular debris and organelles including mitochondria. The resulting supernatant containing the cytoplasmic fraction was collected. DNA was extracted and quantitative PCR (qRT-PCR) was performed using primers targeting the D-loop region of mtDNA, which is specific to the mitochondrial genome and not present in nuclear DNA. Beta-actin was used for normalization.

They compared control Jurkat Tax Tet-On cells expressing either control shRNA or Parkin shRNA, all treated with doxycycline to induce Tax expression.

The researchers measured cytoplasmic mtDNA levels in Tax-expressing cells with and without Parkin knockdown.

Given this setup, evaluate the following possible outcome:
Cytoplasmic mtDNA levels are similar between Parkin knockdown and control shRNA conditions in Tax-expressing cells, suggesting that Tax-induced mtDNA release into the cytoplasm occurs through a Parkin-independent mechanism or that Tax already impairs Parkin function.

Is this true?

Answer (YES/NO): NO